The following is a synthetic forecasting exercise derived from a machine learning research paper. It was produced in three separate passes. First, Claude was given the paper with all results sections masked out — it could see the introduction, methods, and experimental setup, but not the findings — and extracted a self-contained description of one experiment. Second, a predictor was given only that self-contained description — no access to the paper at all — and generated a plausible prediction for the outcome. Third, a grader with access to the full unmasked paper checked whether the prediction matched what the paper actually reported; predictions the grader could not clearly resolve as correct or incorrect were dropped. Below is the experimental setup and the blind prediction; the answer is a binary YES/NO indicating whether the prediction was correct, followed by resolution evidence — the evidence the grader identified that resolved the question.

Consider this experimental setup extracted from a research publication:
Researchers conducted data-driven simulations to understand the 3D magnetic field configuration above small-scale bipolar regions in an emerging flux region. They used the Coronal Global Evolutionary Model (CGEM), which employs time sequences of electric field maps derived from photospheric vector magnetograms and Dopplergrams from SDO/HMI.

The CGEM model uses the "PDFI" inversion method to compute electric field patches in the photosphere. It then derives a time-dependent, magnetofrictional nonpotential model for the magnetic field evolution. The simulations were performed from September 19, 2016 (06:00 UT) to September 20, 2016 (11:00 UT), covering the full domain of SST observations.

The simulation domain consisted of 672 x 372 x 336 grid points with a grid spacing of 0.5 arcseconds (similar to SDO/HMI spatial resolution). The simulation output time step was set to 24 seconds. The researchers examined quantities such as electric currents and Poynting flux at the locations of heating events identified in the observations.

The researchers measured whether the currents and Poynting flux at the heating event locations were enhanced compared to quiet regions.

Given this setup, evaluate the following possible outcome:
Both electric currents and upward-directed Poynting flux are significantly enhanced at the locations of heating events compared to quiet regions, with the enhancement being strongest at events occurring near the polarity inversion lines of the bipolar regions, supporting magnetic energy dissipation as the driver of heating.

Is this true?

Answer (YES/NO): YES